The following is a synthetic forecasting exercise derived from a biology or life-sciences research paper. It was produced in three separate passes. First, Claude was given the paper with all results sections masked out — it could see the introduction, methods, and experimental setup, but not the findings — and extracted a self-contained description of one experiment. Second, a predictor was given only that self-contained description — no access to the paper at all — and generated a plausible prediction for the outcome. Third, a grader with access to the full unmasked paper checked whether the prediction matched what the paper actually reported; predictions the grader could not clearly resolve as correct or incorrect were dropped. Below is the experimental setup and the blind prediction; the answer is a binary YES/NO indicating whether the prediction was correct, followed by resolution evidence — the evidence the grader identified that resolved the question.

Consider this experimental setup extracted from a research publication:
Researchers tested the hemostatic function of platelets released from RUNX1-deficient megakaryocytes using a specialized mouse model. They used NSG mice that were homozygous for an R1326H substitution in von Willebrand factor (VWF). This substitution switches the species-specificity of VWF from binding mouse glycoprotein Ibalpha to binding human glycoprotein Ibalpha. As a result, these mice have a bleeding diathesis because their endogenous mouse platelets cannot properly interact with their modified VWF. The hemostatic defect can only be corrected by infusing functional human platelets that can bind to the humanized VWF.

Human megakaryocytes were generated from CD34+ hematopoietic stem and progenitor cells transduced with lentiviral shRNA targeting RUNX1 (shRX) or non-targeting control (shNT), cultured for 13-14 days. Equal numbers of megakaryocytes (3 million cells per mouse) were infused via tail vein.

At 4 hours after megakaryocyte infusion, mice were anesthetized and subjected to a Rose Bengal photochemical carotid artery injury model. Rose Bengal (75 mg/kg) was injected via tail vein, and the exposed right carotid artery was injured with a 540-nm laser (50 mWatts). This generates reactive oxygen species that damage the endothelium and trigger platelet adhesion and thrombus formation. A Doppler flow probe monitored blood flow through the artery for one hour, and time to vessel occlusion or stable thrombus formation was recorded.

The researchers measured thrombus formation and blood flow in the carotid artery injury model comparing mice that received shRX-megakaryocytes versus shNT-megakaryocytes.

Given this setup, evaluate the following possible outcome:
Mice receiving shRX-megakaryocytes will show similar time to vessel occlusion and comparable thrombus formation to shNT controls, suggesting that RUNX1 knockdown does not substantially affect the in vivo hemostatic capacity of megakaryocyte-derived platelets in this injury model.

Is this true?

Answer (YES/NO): NO